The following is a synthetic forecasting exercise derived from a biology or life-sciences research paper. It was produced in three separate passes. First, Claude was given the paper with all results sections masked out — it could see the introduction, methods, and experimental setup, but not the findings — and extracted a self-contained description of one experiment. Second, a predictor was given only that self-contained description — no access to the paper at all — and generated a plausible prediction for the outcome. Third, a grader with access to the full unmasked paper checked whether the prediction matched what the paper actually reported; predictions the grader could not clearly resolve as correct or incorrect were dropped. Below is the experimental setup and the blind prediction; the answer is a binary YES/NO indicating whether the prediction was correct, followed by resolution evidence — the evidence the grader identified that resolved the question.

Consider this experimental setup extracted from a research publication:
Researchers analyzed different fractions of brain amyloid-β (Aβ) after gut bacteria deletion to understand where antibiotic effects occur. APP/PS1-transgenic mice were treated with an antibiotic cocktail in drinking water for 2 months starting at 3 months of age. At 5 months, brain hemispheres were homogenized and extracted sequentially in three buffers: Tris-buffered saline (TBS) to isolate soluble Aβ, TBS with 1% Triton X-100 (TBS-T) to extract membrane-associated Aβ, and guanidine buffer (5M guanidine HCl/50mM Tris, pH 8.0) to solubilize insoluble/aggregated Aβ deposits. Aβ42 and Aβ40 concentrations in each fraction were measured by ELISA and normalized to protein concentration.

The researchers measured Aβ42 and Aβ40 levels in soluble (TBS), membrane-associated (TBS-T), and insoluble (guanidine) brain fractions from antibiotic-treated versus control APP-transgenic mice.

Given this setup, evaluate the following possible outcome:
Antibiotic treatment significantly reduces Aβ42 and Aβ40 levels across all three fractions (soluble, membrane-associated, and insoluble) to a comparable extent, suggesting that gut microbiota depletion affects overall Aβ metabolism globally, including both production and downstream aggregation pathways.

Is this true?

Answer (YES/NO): NO